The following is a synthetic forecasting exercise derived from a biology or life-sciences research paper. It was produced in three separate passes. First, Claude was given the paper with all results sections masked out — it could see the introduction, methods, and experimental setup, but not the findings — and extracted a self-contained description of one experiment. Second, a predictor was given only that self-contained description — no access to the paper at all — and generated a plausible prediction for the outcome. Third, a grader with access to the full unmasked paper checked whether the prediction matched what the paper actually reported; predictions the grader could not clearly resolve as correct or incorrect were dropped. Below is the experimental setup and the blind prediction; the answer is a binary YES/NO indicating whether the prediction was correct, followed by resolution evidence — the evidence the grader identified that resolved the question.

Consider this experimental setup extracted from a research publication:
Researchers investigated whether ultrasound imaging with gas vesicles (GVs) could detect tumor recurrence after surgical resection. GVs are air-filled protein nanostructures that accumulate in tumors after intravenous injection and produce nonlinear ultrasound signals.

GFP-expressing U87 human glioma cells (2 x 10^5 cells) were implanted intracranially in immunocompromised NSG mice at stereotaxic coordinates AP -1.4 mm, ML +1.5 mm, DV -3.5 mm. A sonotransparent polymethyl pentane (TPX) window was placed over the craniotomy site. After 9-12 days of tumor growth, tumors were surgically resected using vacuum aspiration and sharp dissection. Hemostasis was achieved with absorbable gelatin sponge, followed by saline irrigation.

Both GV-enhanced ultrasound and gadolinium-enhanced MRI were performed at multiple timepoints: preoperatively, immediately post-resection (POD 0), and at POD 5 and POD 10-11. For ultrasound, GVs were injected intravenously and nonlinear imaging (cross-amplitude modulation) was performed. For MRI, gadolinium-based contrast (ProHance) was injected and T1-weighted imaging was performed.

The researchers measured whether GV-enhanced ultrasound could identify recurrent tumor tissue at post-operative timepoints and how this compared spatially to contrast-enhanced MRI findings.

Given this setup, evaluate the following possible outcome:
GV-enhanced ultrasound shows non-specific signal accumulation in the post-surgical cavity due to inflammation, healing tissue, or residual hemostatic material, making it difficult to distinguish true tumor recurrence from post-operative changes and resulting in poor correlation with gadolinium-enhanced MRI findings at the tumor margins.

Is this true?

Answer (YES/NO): NO